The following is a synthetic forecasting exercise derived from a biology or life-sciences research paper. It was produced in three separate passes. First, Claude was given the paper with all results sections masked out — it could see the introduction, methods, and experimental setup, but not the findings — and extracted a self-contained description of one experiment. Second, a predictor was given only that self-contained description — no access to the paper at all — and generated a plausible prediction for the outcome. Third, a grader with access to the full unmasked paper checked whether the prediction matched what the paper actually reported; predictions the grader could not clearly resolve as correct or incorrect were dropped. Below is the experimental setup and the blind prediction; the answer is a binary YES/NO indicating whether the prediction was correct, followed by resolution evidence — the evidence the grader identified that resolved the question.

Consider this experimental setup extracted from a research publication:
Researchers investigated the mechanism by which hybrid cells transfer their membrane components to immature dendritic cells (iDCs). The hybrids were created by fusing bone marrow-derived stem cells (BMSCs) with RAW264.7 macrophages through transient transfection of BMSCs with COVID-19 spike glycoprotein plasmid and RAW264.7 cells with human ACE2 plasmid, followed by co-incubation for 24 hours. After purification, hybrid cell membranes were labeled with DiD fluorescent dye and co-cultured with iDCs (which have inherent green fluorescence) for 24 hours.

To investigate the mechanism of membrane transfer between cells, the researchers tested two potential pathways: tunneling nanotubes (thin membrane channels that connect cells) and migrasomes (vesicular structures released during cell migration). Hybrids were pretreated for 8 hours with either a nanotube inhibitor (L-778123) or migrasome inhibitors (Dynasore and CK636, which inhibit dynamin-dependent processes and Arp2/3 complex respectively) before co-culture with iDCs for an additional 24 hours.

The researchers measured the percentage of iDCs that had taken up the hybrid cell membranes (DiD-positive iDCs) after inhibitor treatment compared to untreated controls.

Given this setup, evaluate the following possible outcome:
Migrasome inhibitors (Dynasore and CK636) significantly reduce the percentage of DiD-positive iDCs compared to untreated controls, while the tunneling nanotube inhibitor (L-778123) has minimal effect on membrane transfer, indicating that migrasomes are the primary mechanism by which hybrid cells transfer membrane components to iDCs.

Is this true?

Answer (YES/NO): NO